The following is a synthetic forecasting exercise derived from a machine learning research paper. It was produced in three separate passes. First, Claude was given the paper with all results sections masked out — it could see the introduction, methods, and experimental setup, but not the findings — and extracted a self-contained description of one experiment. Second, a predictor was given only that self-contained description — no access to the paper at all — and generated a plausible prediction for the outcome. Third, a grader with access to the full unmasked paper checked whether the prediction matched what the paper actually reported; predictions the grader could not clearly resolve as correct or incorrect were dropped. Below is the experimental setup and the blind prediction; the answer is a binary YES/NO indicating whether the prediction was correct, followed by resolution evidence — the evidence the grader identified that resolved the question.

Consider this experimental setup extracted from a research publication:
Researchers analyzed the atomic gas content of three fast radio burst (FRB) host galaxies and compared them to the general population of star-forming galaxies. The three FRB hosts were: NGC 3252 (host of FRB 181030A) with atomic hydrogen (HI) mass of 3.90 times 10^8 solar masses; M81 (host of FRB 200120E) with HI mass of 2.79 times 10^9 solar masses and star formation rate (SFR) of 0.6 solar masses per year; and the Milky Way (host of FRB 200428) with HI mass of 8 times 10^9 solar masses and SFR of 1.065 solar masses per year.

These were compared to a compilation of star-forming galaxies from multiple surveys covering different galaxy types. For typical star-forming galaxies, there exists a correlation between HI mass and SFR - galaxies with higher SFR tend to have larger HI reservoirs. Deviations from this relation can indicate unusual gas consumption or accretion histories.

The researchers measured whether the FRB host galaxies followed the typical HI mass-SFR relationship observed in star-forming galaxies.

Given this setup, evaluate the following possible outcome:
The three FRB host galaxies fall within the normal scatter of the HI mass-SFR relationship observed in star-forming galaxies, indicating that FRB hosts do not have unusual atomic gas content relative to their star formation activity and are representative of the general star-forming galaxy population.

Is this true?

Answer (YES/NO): NO